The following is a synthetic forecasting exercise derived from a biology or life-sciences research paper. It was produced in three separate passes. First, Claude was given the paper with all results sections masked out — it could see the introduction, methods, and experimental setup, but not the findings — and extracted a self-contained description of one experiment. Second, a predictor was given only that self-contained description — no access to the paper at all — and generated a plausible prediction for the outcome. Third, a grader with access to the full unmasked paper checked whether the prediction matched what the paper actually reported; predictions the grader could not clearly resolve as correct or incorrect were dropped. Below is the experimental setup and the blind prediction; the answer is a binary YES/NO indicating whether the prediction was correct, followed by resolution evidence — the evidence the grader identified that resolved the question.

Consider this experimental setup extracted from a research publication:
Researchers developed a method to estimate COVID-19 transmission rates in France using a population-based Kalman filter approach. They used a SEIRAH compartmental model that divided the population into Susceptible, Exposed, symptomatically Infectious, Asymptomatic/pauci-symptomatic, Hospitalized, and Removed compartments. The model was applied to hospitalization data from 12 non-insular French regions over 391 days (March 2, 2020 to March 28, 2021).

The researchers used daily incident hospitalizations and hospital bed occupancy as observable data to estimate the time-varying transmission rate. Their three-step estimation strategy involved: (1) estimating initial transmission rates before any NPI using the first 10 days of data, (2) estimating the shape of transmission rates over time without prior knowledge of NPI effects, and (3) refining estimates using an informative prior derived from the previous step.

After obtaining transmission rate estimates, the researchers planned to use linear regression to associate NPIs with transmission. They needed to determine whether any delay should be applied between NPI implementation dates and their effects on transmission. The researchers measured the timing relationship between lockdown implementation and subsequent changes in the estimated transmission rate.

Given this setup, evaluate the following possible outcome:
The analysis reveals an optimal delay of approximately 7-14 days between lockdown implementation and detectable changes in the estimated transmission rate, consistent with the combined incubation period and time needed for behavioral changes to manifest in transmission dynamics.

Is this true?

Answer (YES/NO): NO